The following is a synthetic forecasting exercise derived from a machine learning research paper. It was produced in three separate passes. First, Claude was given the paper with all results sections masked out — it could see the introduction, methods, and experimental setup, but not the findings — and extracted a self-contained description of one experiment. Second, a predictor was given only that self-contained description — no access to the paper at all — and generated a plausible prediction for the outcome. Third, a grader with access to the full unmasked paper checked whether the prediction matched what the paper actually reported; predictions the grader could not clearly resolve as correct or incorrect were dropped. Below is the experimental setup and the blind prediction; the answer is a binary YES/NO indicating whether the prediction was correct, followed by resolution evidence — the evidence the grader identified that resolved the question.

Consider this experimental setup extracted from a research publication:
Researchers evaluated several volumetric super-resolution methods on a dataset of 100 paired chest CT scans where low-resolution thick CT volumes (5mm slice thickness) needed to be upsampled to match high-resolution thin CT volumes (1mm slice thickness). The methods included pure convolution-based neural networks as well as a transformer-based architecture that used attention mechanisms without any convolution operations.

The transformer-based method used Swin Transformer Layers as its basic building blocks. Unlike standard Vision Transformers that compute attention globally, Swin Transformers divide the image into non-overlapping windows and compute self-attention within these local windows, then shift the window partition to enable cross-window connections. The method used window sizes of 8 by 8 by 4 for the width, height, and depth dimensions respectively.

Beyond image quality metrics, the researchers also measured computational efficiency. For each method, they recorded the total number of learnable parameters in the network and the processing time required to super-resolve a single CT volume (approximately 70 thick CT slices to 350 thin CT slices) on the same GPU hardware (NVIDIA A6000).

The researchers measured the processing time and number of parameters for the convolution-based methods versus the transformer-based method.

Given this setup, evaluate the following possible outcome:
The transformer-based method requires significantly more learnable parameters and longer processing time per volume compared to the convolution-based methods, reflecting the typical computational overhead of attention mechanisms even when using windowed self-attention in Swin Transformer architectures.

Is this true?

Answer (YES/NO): NO